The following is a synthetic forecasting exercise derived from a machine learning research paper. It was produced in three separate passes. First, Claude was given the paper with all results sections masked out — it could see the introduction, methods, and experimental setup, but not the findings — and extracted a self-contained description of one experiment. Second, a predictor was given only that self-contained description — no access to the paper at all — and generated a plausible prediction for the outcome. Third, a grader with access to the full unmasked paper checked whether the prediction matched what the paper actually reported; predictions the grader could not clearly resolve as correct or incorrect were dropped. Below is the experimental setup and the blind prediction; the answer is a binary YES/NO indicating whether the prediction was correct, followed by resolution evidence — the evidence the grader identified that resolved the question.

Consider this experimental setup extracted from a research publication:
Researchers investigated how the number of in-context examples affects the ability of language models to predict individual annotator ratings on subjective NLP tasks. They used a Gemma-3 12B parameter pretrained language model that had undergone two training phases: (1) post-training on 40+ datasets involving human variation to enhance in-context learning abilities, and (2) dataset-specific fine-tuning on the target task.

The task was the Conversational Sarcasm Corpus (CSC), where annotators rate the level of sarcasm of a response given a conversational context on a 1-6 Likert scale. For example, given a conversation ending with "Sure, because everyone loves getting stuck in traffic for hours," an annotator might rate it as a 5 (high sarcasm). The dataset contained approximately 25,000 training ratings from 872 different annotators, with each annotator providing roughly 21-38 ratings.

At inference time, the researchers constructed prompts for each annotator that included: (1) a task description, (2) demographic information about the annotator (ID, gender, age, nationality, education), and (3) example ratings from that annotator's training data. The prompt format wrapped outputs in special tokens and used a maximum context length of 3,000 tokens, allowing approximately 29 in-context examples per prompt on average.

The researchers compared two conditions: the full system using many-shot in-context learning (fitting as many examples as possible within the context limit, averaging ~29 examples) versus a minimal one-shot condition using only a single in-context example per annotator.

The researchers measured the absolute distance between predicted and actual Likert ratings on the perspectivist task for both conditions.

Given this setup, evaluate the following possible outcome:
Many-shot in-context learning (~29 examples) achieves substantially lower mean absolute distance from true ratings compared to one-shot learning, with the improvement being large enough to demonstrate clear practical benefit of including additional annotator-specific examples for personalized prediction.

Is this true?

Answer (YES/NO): YES